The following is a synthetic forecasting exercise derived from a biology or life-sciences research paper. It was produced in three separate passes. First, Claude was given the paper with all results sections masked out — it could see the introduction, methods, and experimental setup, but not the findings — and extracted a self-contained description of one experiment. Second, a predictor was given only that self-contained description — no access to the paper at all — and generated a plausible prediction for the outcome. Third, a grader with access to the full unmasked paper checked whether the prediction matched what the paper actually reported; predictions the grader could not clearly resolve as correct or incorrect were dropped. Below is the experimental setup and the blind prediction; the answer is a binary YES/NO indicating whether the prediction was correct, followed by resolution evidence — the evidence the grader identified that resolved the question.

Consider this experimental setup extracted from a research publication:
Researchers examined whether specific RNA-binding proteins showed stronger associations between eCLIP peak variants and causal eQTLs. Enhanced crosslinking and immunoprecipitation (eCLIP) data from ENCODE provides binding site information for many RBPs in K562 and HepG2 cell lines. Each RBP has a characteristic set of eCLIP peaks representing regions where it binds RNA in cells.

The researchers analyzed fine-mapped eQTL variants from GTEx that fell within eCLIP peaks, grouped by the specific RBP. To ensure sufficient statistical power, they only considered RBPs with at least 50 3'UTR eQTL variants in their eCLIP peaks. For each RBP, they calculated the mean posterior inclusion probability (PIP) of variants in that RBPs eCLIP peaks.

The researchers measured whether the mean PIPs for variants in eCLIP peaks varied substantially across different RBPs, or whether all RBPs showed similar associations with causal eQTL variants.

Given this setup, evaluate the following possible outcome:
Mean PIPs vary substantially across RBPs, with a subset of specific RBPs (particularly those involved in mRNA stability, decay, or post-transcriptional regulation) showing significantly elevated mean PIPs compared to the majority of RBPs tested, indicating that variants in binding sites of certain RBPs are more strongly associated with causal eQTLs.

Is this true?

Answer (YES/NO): YES